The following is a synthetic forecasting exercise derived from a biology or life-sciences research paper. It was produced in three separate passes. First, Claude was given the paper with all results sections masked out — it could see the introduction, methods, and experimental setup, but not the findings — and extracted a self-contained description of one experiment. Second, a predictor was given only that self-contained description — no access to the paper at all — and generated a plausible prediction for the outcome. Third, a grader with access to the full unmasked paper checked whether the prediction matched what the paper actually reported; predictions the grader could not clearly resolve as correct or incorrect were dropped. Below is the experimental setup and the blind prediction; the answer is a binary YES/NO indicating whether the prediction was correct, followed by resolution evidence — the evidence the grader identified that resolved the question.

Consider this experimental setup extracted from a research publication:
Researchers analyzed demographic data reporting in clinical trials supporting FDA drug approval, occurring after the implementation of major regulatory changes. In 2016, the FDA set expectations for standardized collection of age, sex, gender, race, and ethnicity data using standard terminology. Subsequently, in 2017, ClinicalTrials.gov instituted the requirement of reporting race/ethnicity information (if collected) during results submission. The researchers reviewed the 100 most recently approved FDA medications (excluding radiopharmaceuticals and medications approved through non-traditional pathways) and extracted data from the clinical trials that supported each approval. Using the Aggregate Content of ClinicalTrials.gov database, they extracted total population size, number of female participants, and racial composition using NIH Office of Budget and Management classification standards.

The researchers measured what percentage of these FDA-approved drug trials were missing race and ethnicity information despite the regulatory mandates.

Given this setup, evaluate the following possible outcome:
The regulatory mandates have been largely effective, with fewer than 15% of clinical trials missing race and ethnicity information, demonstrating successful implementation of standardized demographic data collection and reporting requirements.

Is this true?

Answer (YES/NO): NO